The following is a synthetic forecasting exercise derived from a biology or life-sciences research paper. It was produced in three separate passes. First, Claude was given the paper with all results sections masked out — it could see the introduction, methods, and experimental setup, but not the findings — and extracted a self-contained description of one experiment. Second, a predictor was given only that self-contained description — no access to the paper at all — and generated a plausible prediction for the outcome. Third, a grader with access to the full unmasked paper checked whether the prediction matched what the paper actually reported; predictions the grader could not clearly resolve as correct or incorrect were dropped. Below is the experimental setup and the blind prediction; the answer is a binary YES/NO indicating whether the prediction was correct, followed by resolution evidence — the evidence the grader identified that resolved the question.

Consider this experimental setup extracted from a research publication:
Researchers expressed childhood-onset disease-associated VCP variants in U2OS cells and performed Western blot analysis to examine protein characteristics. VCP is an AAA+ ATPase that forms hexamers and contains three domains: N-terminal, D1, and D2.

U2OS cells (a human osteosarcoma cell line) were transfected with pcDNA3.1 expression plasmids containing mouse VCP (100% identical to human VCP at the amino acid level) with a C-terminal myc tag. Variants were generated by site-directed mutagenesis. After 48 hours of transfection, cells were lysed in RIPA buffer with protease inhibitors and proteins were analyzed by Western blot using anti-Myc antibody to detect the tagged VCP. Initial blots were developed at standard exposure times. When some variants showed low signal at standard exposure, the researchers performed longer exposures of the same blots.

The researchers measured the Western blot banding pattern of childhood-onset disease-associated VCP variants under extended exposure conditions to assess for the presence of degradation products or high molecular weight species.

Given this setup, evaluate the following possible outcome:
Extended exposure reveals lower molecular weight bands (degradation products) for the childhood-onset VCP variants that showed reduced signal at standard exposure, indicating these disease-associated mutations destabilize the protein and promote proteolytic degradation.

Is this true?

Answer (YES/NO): NO